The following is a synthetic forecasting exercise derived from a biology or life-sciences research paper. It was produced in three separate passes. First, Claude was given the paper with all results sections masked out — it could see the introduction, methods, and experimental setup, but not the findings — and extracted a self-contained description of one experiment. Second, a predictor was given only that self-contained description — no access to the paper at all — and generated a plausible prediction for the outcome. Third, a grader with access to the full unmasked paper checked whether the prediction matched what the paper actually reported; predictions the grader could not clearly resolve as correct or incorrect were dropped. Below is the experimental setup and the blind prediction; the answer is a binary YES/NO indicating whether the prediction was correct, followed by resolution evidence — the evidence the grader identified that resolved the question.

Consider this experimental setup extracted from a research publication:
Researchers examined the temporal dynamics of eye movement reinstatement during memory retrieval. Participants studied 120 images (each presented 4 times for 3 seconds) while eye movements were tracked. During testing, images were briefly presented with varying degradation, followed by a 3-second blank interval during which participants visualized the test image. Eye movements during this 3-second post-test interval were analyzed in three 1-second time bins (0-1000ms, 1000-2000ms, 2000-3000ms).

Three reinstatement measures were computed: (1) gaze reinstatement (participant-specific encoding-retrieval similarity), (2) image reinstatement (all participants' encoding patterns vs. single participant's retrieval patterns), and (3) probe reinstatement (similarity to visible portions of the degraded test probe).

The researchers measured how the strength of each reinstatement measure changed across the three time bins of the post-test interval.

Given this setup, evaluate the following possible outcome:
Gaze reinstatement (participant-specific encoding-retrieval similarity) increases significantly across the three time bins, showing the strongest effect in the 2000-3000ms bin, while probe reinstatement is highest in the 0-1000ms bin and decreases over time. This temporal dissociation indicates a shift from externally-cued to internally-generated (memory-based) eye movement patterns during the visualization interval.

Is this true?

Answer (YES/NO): YES